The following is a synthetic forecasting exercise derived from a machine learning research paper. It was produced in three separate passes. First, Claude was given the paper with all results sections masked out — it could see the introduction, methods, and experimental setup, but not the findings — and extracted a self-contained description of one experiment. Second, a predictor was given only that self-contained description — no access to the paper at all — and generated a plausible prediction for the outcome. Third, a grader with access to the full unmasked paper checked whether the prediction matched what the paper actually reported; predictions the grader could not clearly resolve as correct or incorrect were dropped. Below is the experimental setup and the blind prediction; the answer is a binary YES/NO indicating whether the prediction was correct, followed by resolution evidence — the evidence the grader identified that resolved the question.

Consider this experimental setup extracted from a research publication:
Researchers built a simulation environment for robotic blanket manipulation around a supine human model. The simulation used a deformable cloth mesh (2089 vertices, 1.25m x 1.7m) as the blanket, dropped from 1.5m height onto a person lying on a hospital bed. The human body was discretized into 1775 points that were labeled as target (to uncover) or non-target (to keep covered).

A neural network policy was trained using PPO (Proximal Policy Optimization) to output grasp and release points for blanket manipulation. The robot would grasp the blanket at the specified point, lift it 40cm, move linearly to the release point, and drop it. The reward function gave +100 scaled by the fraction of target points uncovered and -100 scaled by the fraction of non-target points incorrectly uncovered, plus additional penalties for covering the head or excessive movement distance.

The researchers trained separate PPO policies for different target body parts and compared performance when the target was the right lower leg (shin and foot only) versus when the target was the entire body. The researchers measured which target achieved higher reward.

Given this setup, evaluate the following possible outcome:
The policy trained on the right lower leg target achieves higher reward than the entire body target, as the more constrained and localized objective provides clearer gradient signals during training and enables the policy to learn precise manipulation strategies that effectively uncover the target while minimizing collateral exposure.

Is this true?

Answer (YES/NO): NO